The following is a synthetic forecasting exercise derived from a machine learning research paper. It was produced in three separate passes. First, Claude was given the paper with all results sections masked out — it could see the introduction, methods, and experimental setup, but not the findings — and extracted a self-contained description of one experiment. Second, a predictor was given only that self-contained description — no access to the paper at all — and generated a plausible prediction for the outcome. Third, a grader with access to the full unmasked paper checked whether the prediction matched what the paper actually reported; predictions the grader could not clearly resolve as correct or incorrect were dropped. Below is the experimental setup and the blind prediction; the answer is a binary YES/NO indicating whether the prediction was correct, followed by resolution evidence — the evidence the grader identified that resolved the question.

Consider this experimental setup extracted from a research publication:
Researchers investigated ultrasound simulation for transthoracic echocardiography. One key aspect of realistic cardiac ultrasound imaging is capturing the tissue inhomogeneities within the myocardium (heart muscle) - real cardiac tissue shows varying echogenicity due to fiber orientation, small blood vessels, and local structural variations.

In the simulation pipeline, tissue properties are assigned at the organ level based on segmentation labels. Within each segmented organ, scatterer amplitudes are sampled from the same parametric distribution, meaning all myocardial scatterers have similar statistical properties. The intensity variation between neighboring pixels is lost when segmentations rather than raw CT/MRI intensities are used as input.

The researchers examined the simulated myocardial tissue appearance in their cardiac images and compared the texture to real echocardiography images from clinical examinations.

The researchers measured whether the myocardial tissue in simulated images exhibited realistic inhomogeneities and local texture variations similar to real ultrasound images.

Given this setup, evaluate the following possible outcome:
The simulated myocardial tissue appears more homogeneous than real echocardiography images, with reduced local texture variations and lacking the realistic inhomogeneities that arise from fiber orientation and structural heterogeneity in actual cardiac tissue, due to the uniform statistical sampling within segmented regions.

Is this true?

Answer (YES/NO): YES